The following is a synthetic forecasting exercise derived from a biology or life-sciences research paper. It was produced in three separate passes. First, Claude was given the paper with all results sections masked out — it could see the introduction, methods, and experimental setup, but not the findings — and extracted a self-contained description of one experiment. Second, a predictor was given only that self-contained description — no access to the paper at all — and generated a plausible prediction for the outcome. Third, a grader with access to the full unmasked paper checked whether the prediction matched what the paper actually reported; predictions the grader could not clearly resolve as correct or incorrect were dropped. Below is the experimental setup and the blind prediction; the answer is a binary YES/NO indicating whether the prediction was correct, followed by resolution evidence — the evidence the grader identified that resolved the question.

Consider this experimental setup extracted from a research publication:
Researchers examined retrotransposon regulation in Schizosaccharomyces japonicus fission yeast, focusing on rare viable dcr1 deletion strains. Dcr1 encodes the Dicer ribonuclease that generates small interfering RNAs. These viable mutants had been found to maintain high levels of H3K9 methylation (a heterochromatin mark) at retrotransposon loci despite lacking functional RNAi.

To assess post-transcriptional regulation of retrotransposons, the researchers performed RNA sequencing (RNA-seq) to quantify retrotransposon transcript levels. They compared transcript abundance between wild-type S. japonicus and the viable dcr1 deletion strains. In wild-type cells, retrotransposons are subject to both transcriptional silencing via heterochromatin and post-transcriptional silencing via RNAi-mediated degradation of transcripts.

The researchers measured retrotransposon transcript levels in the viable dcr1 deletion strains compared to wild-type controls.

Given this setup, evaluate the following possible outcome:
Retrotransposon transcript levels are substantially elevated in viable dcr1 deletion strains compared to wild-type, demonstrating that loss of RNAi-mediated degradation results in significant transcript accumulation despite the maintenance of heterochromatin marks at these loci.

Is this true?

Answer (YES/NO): YES